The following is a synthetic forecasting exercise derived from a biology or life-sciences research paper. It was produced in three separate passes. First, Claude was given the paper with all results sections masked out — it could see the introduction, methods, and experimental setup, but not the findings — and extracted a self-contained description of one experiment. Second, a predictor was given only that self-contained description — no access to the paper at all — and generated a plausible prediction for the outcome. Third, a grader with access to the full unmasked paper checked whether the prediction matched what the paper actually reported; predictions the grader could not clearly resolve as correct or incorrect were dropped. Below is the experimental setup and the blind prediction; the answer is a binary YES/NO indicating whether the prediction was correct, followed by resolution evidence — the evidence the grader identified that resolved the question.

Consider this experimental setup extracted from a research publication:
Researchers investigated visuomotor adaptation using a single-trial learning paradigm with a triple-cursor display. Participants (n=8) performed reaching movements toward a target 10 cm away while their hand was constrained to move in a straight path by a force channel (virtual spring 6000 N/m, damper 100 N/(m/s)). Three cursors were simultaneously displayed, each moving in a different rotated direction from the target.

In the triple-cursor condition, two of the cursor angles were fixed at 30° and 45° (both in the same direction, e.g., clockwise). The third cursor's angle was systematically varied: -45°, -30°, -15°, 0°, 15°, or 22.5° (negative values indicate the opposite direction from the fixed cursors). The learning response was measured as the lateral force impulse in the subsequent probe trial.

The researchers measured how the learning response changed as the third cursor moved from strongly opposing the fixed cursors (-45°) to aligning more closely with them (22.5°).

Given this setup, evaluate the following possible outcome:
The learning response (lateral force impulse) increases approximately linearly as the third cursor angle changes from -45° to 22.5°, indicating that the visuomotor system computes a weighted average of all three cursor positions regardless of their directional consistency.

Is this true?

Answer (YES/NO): NO